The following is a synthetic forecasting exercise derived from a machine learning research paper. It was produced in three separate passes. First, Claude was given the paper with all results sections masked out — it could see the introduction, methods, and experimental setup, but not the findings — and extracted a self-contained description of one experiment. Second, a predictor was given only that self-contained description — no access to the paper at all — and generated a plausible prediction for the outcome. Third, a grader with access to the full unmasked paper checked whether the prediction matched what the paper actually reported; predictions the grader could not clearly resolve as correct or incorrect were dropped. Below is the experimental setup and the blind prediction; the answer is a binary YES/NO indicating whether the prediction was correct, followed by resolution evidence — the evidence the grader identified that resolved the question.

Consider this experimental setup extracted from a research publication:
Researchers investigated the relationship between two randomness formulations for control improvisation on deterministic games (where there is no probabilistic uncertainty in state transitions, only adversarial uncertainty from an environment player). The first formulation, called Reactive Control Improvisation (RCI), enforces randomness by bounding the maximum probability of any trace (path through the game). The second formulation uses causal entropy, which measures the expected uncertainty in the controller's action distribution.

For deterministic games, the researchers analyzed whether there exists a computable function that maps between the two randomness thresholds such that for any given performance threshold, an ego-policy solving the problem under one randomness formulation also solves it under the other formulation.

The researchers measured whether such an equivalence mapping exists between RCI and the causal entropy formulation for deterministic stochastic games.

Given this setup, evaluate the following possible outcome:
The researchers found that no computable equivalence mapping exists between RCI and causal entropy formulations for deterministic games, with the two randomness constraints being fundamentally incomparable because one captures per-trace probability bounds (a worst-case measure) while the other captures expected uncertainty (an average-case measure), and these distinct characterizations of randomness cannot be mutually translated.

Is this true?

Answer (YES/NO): NO